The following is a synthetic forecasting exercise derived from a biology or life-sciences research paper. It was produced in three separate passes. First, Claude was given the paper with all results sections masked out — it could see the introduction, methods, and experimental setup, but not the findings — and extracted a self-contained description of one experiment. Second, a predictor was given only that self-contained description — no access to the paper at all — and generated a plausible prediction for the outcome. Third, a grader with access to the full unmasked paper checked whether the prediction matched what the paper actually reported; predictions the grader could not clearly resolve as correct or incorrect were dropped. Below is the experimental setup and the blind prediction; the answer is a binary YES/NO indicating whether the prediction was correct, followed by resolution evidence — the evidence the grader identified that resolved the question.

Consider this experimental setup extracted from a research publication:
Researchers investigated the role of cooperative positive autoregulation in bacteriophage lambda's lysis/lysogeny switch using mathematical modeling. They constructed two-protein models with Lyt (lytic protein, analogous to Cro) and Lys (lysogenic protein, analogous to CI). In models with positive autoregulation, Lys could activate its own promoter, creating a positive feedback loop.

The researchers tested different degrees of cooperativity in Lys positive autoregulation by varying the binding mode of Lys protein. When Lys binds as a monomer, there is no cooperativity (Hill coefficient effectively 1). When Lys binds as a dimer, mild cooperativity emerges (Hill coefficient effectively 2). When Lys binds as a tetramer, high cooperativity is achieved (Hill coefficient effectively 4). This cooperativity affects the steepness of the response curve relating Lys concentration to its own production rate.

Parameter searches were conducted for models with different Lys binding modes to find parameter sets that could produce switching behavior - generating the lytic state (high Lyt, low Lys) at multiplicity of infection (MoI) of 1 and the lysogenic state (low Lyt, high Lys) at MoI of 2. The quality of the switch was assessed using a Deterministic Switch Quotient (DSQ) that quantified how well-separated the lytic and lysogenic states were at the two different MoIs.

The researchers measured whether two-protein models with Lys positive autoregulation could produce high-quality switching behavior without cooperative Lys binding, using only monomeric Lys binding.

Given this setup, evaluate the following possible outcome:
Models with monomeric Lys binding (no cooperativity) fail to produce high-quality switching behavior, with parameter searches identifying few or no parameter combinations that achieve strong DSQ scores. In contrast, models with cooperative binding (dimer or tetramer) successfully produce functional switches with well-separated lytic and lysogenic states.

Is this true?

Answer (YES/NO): YES